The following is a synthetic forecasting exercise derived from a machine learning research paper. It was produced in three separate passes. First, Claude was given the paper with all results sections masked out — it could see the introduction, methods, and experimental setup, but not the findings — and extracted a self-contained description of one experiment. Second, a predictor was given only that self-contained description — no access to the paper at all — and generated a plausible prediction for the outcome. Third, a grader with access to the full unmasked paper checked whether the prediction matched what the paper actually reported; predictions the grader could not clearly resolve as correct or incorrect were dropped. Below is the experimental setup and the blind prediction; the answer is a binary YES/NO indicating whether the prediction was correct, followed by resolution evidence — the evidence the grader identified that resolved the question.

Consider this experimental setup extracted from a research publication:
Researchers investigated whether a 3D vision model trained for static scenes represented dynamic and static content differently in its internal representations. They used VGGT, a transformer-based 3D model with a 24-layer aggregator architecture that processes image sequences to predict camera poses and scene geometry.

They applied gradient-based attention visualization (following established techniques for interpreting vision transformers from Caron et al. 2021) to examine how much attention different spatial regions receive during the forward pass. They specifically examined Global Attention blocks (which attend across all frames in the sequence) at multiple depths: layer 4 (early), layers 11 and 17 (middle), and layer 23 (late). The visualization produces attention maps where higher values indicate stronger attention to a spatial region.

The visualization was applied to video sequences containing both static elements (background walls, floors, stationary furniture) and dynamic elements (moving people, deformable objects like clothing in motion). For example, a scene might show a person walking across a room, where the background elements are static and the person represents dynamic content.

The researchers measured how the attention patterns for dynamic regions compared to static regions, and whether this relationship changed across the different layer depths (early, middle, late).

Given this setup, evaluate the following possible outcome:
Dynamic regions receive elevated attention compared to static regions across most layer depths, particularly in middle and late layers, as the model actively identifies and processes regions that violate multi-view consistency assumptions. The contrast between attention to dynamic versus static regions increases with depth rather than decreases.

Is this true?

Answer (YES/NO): NO